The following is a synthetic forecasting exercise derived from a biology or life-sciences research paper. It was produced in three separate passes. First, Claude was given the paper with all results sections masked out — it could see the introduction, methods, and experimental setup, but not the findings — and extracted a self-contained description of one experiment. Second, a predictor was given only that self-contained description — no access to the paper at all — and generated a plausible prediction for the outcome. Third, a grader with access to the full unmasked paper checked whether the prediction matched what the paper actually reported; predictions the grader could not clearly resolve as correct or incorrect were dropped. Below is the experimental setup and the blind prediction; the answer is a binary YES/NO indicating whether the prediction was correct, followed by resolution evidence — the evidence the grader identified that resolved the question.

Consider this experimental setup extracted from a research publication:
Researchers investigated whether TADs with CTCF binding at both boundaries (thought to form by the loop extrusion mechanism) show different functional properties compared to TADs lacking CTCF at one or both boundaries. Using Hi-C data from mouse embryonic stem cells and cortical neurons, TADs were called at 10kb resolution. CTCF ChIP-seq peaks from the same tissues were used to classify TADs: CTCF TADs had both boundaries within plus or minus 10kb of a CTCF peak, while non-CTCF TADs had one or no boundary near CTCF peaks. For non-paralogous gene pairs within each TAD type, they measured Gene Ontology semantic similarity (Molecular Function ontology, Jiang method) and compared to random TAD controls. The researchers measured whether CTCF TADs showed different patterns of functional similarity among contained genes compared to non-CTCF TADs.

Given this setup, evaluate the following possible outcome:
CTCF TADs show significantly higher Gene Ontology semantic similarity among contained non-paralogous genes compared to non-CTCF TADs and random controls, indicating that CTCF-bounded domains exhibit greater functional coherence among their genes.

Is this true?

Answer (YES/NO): NO